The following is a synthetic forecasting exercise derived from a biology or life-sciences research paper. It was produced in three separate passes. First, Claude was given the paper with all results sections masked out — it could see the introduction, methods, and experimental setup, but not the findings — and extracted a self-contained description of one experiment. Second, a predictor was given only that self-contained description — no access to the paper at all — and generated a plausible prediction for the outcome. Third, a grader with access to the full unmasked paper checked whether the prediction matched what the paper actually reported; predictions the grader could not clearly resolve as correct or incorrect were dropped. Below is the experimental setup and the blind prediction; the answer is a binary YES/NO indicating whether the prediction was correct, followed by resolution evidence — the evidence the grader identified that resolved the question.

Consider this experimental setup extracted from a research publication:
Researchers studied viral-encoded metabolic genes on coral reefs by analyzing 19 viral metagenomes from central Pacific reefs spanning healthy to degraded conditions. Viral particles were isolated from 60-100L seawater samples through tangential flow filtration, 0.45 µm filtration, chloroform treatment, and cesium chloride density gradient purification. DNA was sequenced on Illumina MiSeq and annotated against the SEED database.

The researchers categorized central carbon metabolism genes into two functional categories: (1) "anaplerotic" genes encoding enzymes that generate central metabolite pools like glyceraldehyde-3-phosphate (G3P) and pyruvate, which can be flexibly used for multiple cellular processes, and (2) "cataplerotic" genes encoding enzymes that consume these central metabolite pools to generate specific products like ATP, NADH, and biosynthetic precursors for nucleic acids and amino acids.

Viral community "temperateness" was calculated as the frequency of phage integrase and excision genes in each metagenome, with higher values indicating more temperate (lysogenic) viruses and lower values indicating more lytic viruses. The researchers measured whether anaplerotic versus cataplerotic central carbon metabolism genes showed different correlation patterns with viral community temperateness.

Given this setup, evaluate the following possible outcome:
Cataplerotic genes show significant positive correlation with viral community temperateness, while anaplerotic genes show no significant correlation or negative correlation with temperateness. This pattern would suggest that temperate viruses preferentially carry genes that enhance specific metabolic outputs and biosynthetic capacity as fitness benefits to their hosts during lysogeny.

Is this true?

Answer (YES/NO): NO